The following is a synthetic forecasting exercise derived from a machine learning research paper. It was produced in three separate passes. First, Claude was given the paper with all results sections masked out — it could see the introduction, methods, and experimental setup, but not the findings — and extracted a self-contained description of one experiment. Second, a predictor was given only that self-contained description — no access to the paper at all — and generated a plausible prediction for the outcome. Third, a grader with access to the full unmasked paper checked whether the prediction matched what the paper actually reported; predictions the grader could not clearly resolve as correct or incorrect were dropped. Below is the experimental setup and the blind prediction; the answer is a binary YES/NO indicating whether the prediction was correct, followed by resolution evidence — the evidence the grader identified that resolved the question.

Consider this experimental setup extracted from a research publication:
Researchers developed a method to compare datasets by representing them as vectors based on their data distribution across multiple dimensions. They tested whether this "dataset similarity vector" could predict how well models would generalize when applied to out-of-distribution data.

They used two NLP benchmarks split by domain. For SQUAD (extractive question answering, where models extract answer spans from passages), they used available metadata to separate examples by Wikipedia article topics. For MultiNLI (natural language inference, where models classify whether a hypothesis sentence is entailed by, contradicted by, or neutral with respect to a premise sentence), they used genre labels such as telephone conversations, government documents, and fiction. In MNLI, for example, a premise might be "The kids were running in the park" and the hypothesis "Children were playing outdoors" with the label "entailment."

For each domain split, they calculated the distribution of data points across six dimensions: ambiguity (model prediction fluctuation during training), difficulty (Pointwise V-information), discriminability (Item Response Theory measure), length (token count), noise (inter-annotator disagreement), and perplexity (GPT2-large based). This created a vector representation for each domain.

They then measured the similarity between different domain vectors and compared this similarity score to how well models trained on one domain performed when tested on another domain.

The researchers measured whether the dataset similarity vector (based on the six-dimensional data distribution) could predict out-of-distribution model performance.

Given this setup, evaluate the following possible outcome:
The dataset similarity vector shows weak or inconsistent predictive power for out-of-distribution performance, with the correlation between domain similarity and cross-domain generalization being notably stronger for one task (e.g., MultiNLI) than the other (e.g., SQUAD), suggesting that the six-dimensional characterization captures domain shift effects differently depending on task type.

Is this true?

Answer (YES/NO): NO